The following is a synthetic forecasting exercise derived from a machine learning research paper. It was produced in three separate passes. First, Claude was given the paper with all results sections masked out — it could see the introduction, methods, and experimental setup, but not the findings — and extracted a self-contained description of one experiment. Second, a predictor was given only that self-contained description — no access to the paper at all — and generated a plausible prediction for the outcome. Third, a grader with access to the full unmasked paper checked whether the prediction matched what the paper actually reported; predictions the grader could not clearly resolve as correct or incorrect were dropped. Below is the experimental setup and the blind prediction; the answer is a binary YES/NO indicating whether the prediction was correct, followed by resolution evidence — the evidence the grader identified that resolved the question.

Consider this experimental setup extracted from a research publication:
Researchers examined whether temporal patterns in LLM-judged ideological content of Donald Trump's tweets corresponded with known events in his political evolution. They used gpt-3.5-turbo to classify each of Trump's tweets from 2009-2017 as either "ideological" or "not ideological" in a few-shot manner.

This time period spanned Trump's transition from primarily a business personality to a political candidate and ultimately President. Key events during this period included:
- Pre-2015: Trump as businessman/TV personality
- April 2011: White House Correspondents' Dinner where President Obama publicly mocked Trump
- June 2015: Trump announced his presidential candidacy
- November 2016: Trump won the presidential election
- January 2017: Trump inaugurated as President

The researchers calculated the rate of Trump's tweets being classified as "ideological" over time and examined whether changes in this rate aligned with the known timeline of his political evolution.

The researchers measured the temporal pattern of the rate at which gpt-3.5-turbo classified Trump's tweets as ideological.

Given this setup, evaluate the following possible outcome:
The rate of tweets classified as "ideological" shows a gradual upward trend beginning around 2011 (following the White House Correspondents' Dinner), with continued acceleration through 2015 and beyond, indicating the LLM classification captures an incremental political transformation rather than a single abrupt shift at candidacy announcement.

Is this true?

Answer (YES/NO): NO